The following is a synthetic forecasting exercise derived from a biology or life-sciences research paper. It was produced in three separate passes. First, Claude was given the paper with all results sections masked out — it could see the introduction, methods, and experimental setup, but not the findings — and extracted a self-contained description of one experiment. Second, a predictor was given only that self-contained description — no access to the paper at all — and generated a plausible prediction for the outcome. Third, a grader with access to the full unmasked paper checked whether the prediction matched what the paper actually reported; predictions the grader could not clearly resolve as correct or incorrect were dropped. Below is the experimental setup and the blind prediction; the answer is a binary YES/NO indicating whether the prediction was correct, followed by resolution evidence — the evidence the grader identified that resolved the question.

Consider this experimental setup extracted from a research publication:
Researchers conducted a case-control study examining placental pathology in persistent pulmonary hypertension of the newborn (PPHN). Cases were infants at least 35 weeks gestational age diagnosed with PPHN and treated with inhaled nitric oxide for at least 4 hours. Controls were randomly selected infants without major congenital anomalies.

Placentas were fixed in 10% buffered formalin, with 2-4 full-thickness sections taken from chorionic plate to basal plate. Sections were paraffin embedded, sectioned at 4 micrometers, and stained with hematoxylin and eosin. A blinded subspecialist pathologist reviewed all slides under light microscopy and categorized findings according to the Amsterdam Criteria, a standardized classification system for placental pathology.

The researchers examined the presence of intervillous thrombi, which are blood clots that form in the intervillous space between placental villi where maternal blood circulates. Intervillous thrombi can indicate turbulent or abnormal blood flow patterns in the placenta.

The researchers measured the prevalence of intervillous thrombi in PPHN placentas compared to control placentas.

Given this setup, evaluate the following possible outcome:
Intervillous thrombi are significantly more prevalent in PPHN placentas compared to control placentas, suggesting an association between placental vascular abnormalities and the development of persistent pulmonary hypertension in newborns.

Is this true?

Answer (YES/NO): NO